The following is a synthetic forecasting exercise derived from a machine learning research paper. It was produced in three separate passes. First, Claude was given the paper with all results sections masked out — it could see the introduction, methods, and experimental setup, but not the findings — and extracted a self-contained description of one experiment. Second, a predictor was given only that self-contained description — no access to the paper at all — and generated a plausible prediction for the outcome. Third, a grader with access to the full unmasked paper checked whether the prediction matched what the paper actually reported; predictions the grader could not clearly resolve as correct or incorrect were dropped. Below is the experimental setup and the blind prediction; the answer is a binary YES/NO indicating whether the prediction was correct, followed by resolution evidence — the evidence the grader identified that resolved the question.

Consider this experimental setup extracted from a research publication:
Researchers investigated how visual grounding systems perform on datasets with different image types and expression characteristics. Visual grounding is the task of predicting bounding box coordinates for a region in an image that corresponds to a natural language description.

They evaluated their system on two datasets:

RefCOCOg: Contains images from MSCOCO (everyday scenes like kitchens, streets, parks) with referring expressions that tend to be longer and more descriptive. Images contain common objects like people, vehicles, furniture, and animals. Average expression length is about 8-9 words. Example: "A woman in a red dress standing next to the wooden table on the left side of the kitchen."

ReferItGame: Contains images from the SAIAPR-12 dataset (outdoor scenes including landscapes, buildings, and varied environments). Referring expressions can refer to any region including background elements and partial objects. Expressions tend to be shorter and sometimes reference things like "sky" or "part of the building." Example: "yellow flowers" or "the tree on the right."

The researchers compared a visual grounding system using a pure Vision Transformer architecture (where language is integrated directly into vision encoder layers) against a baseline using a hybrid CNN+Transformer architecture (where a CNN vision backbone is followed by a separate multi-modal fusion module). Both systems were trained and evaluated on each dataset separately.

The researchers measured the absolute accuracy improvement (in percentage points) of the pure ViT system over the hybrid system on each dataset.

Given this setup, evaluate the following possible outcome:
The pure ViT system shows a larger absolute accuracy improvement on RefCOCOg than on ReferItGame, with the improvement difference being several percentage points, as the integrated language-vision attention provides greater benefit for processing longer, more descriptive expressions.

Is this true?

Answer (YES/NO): YES